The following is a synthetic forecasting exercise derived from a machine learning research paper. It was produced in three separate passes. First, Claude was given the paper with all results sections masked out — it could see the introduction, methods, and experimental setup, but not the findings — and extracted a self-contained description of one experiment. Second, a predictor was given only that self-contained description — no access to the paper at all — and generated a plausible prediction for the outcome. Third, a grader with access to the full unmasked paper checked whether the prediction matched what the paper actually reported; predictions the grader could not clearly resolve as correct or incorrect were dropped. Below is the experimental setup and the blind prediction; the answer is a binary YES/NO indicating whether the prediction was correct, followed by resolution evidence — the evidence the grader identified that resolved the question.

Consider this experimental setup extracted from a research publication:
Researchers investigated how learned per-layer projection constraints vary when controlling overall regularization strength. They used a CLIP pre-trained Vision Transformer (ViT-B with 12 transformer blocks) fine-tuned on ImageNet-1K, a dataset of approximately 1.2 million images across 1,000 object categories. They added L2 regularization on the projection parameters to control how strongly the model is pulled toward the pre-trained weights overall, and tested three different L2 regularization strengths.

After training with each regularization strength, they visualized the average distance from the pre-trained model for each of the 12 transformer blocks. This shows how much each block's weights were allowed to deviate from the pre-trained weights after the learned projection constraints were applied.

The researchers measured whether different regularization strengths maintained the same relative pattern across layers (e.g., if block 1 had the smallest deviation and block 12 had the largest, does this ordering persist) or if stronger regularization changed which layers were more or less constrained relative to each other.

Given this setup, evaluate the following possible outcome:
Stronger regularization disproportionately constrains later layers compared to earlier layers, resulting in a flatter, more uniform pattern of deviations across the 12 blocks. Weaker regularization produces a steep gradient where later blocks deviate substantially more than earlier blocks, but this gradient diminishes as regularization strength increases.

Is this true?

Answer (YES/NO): NO